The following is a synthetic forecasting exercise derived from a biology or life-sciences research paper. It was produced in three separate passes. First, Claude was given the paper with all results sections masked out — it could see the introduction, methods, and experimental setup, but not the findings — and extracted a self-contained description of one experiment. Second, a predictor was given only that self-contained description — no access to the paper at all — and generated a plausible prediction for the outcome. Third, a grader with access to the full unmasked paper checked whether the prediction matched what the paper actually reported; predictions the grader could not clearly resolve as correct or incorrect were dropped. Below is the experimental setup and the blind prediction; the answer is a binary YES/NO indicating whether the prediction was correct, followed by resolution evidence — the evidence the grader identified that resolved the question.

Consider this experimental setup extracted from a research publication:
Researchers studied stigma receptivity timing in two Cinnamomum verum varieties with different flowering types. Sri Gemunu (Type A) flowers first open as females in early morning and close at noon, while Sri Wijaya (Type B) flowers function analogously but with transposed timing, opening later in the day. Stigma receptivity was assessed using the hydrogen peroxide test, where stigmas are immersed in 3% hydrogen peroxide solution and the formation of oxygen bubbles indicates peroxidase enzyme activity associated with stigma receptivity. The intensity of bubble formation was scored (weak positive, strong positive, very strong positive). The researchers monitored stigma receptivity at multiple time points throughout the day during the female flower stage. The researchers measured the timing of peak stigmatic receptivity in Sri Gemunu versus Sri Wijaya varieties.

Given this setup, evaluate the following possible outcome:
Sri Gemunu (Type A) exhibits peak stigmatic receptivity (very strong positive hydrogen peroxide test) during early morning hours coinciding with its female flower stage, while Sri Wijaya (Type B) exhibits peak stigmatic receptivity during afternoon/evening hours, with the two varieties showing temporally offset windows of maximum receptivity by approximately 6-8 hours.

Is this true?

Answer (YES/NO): NO